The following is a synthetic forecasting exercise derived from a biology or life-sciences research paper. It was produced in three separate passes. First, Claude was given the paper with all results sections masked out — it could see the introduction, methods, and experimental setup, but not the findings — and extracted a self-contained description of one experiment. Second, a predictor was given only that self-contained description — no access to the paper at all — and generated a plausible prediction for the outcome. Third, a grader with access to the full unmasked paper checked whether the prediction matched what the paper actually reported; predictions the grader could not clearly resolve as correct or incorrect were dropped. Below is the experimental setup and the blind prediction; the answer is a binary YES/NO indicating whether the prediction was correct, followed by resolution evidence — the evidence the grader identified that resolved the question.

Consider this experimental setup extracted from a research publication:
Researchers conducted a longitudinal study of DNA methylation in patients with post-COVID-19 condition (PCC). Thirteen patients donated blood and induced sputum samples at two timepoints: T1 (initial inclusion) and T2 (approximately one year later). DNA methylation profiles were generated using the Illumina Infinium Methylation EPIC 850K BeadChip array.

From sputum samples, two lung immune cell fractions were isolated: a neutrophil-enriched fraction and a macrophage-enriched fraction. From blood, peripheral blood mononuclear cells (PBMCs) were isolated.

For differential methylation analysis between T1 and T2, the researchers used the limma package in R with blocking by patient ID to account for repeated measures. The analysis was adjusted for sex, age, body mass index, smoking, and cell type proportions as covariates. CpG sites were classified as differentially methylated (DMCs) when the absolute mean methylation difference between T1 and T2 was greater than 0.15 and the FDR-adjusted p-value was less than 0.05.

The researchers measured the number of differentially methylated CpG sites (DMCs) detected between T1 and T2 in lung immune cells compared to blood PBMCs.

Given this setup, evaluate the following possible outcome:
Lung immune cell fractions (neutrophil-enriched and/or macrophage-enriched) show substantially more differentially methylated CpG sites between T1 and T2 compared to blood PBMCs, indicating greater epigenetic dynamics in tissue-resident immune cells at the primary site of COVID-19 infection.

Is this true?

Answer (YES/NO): YES